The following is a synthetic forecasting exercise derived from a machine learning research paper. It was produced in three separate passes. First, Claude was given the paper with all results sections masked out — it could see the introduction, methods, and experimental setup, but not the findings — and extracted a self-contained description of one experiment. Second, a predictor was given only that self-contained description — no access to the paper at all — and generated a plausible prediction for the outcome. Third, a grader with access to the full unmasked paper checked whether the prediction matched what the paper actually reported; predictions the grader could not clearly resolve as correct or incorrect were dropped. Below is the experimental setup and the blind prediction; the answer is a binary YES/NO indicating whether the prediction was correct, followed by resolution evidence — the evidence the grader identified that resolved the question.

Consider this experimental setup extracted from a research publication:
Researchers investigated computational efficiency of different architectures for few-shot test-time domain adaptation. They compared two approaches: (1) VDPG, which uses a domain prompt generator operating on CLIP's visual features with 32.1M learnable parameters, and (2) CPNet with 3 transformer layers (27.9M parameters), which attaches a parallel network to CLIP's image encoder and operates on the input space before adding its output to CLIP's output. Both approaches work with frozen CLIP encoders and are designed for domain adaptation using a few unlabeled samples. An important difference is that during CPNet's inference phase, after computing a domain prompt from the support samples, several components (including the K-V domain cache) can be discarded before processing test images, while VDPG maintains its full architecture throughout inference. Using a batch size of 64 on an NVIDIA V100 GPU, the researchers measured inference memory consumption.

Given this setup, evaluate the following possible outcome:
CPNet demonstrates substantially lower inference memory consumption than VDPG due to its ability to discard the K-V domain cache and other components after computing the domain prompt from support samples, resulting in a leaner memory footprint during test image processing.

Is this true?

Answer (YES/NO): NO